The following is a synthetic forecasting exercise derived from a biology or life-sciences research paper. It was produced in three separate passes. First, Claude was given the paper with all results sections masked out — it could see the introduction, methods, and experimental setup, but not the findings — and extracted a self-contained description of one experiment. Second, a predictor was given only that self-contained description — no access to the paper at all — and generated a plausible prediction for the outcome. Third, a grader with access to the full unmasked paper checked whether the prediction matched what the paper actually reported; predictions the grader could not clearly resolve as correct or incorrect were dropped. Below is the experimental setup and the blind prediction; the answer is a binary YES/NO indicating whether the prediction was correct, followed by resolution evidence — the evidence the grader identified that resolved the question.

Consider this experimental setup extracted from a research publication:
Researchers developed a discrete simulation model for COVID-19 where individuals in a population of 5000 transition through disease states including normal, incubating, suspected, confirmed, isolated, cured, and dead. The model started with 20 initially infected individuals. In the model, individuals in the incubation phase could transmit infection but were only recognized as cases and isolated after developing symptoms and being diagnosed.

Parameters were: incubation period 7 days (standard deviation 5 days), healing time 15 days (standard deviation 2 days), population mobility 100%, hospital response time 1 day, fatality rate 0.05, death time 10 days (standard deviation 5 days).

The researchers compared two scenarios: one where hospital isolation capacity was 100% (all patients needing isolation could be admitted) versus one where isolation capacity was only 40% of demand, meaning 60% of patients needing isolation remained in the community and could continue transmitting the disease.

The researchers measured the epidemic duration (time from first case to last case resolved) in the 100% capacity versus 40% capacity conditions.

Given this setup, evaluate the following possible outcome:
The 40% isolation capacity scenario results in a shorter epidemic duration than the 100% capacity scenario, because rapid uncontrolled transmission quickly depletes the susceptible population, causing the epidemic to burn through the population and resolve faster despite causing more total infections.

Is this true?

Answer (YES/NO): NO